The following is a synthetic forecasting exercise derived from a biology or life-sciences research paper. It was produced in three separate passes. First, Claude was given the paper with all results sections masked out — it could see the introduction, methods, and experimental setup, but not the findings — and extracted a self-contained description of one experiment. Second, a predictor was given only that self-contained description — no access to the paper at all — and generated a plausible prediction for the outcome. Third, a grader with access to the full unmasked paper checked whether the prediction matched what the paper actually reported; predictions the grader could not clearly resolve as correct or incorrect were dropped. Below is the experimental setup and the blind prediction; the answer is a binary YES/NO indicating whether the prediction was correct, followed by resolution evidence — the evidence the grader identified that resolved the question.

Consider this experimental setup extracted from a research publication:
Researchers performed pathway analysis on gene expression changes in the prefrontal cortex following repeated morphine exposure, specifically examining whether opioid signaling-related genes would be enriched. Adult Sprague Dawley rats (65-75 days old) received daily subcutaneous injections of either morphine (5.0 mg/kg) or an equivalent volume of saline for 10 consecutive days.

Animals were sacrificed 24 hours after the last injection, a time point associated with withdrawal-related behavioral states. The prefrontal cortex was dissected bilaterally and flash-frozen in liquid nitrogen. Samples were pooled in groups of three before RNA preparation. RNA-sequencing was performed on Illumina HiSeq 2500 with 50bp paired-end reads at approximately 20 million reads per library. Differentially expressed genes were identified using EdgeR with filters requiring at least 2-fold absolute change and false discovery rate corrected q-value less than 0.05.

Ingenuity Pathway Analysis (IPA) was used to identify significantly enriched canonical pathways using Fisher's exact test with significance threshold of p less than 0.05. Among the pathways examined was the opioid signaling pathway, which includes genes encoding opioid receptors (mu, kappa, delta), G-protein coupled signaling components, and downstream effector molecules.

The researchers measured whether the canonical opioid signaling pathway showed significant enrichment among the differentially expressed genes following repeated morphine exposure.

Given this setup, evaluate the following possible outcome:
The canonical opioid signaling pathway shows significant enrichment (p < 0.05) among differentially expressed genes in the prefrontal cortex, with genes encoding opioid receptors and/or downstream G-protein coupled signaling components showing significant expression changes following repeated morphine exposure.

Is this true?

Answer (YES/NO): YES